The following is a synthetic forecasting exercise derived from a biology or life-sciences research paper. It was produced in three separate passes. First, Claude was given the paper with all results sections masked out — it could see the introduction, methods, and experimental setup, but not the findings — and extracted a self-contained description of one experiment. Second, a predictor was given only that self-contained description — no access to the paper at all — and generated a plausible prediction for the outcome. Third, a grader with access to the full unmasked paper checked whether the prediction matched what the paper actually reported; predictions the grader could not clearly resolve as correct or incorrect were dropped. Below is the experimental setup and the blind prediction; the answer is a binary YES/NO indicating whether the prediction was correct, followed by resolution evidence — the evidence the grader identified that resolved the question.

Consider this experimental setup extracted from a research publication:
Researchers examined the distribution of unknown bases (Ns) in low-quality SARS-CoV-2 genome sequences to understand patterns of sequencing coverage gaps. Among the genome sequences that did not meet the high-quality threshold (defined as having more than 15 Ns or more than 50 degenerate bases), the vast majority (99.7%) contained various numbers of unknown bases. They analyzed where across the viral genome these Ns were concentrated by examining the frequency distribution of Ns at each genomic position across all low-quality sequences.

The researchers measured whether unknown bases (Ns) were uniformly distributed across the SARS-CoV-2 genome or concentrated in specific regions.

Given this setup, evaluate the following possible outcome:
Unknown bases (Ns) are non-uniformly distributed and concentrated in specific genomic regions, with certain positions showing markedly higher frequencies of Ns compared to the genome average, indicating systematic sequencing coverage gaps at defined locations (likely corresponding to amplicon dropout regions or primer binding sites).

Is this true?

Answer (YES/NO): YES